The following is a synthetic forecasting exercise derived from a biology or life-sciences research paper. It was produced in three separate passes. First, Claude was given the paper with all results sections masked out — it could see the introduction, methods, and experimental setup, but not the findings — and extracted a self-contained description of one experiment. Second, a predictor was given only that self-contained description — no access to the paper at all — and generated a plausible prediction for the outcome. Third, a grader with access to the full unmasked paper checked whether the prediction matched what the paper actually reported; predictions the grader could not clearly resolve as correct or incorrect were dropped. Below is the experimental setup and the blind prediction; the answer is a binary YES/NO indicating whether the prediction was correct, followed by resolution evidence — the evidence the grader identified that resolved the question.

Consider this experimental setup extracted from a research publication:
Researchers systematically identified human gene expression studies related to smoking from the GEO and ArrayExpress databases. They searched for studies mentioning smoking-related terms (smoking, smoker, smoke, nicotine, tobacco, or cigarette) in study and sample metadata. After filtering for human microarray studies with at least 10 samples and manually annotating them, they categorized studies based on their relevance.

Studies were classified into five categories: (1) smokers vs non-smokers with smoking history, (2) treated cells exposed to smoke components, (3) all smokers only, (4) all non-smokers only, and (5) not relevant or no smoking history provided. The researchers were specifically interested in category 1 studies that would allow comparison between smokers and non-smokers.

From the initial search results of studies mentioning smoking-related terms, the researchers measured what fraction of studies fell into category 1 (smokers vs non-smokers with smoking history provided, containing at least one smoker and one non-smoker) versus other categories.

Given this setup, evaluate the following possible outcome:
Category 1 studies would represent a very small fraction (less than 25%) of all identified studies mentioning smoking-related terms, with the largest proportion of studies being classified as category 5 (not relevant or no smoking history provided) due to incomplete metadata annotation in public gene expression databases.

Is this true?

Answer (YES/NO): NO